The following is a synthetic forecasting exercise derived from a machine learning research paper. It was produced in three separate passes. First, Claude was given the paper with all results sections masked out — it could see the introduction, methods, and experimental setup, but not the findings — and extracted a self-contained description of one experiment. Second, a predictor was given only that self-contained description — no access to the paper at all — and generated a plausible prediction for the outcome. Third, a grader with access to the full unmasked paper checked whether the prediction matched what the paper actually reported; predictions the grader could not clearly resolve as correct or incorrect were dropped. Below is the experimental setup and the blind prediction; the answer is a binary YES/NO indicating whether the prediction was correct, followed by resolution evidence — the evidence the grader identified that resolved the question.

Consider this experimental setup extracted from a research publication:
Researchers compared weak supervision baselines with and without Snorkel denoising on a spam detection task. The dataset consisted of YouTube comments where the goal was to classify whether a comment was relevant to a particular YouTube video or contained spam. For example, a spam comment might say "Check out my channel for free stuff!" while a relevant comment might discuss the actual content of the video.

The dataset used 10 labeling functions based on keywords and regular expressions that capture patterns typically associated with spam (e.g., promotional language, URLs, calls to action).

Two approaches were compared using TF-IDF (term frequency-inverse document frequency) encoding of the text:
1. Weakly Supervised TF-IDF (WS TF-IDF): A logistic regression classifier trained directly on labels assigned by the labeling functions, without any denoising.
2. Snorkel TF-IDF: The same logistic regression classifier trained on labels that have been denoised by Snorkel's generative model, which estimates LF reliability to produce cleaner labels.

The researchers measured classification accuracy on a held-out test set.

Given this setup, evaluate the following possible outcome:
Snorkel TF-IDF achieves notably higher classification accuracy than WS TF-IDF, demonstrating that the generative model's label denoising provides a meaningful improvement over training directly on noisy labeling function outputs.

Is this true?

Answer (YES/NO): NO